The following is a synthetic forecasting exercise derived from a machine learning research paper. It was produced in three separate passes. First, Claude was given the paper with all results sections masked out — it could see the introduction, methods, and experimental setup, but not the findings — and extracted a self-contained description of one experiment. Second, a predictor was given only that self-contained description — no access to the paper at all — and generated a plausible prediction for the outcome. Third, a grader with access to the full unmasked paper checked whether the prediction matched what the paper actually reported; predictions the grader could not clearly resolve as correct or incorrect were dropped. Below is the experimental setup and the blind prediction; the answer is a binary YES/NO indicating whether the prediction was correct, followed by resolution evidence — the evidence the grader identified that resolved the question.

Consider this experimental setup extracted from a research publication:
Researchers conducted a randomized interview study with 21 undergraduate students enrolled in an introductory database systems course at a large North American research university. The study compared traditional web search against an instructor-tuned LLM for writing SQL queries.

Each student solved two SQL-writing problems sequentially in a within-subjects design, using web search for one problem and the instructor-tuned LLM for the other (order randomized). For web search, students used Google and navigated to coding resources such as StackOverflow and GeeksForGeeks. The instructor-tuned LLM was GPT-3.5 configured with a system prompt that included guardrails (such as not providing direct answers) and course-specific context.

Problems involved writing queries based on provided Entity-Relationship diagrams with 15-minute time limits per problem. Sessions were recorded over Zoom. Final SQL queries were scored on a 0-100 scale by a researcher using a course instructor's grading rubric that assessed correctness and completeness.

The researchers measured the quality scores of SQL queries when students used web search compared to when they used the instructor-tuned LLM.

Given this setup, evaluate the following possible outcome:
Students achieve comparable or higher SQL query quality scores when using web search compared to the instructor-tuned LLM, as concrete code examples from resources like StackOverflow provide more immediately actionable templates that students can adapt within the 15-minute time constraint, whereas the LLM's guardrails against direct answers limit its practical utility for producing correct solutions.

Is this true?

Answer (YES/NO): YES